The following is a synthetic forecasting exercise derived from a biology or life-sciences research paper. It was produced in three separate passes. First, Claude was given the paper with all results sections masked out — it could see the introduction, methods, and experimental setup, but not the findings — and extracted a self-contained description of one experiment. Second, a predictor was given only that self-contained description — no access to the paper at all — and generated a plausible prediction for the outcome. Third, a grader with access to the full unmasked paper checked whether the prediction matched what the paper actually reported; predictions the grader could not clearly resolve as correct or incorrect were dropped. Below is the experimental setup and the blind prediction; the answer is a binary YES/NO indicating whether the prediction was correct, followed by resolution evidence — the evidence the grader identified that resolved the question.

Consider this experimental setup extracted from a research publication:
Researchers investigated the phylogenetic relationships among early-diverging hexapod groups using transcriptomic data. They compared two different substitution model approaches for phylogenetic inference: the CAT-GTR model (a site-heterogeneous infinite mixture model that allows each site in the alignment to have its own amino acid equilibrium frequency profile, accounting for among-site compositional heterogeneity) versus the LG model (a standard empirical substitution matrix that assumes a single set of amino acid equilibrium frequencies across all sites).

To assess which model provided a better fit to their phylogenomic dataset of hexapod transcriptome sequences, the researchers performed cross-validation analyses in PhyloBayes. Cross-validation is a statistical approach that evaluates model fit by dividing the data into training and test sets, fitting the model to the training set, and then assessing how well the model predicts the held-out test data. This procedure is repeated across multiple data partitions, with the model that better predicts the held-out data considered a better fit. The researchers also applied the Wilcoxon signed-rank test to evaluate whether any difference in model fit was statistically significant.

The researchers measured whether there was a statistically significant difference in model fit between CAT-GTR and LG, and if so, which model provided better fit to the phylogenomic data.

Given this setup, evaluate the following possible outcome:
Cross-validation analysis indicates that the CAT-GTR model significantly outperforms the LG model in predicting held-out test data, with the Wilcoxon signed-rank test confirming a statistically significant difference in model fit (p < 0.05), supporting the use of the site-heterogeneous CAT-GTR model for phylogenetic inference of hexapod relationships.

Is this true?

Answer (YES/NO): YES